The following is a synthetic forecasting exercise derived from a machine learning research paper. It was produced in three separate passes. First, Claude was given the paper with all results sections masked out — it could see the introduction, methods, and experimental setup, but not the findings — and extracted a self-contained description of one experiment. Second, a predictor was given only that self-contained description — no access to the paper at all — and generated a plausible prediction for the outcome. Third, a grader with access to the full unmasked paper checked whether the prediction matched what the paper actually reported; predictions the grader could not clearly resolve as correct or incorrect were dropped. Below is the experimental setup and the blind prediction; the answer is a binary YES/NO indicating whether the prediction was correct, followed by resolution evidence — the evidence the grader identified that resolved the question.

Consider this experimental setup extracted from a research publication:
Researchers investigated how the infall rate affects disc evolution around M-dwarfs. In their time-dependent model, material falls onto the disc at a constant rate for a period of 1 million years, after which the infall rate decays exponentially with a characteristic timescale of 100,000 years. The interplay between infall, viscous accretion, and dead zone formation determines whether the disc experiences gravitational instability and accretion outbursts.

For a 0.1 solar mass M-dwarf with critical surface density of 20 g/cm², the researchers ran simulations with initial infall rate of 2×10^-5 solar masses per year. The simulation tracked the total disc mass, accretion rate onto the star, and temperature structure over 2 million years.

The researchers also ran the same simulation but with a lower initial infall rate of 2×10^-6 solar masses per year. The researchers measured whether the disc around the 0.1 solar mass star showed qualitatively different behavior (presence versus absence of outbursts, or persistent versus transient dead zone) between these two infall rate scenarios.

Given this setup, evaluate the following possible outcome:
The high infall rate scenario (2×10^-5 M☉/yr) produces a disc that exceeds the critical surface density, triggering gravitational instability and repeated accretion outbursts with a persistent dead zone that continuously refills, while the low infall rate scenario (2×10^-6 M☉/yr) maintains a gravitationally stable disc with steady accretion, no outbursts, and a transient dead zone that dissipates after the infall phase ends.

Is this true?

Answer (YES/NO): NO